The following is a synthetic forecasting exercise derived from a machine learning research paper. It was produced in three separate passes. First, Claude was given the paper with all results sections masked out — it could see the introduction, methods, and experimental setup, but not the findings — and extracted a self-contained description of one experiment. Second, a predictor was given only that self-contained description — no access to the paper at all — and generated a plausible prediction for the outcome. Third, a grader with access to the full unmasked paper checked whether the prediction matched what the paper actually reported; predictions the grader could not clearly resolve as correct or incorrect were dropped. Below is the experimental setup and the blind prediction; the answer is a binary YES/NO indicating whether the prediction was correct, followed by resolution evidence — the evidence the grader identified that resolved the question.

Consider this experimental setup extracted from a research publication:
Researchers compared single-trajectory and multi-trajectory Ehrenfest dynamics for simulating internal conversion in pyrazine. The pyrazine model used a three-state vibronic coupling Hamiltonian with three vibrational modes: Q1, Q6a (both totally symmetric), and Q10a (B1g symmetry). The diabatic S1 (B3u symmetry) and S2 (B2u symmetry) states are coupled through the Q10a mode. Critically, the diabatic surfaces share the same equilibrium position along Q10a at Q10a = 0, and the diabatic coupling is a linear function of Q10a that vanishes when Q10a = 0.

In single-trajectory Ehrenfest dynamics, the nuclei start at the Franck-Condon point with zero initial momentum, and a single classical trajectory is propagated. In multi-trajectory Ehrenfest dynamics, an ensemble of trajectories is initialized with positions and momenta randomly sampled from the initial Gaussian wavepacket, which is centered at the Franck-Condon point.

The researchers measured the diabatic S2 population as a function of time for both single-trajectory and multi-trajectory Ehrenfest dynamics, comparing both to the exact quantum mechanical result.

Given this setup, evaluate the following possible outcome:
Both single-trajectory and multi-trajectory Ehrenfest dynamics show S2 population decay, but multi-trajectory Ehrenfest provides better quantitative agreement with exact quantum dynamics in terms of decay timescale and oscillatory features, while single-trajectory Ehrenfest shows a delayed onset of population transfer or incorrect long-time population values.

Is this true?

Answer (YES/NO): NO